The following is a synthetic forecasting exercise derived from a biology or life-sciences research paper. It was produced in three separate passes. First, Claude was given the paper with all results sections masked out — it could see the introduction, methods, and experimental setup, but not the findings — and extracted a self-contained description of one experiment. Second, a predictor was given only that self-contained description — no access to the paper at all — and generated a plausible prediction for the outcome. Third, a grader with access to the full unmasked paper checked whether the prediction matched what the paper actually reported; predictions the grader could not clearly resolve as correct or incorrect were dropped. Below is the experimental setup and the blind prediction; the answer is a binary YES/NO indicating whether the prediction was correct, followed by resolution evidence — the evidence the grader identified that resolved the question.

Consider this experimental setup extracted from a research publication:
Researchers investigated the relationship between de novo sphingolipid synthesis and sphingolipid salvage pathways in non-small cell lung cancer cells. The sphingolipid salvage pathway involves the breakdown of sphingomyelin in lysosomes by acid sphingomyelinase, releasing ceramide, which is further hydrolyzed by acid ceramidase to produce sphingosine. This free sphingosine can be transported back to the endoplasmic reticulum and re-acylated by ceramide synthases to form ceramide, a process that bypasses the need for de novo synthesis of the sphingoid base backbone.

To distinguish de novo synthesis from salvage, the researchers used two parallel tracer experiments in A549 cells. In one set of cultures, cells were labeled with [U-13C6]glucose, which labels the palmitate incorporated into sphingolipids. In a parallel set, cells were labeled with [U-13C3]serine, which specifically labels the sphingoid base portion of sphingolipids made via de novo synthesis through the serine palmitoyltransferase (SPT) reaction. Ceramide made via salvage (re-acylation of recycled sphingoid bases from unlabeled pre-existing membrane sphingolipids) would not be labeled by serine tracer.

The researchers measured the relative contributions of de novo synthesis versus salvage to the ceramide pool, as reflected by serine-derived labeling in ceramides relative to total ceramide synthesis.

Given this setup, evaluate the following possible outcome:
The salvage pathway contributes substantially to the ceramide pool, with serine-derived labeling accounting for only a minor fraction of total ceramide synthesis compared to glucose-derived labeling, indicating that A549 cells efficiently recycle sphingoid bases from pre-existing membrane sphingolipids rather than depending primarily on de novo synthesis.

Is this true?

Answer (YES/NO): NO